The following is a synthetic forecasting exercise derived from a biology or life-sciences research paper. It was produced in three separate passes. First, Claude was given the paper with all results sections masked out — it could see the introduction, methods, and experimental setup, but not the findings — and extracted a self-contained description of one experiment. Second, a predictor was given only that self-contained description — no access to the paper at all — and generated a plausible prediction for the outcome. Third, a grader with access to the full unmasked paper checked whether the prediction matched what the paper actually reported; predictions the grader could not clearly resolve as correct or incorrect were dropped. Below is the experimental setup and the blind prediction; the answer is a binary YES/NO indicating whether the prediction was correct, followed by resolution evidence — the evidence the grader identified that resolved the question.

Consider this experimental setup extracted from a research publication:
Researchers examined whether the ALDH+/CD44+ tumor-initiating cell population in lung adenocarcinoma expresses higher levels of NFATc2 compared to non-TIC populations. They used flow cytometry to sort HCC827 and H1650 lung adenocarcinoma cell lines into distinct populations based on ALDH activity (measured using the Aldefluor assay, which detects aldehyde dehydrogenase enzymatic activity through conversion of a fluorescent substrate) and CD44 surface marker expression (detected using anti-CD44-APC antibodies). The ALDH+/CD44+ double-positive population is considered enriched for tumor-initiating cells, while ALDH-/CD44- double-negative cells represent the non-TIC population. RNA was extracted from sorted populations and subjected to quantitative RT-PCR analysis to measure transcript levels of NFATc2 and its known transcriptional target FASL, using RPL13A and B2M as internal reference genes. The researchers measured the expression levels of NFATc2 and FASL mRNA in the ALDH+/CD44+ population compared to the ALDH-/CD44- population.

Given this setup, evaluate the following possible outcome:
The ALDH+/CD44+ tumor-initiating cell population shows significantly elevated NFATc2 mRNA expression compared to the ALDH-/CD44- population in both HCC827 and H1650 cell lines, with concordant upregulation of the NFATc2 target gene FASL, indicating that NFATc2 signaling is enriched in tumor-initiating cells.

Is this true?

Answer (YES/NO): YES